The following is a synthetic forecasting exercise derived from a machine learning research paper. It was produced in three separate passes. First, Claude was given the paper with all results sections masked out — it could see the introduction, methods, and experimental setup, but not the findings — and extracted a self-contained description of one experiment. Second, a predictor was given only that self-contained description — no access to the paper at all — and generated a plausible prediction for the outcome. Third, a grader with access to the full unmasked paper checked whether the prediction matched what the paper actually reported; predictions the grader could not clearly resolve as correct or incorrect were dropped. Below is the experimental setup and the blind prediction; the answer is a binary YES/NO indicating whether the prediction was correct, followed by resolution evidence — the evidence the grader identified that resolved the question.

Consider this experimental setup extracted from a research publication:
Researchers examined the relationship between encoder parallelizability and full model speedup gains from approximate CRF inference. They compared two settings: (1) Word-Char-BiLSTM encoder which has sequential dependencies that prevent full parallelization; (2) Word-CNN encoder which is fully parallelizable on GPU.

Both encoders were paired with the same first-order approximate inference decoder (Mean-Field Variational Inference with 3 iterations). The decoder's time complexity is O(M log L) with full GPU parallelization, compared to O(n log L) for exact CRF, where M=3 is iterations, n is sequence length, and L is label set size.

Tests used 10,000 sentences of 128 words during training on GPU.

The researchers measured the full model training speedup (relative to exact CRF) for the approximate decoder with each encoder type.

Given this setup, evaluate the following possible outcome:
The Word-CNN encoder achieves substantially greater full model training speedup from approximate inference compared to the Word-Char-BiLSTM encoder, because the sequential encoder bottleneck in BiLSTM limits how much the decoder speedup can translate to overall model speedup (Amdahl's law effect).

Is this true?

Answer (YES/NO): YES